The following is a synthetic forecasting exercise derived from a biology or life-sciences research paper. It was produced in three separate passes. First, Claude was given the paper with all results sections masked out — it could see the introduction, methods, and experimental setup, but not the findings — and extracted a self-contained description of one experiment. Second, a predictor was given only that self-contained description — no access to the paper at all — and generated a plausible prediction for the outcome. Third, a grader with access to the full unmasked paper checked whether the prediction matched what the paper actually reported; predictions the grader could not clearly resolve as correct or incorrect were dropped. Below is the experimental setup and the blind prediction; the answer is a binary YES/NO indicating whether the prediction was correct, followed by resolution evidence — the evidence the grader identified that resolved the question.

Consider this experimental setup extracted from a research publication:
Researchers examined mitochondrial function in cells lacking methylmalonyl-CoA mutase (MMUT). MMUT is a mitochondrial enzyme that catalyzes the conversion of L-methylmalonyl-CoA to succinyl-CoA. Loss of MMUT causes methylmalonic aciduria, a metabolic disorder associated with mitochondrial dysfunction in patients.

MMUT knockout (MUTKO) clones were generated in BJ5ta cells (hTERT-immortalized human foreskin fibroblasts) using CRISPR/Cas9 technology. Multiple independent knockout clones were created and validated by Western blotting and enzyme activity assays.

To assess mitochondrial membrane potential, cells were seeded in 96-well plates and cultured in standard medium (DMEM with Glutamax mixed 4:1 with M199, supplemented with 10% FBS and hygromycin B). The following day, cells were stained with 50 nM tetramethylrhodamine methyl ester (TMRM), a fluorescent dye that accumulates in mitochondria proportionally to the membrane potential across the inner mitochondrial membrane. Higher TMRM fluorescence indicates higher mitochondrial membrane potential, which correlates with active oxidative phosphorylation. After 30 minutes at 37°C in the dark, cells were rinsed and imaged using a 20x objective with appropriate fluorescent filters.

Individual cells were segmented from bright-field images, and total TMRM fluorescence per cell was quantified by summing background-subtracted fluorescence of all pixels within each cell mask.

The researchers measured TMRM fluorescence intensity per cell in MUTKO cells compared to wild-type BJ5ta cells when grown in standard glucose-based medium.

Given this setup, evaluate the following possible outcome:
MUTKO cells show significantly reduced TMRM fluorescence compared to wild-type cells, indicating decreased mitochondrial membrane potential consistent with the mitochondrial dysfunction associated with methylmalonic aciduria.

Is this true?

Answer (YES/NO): YES